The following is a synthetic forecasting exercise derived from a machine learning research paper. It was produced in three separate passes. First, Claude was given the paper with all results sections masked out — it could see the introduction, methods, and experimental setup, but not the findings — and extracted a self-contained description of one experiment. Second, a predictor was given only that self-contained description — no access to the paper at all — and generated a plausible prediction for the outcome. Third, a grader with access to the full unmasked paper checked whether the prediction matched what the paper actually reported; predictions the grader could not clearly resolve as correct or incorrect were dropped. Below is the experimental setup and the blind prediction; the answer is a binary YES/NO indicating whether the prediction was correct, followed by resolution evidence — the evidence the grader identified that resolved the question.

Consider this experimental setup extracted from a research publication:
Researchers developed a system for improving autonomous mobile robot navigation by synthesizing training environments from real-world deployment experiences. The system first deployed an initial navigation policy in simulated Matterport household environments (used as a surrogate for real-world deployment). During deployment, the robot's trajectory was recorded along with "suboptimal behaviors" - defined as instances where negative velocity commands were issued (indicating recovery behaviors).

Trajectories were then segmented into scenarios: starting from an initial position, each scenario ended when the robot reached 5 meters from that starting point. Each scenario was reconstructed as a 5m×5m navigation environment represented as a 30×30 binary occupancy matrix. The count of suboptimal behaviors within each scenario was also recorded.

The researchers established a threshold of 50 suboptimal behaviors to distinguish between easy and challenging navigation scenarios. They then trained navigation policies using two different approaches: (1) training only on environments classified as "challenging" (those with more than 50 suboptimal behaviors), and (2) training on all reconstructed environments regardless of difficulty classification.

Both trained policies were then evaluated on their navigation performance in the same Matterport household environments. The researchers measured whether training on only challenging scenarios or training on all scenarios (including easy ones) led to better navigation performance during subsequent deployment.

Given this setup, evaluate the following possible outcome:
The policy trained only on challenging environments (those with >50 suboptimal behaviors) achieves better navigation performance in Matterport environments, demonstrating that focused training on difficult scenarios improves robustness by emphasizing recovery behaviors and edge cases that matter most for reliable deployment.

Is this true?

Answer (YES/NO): YES